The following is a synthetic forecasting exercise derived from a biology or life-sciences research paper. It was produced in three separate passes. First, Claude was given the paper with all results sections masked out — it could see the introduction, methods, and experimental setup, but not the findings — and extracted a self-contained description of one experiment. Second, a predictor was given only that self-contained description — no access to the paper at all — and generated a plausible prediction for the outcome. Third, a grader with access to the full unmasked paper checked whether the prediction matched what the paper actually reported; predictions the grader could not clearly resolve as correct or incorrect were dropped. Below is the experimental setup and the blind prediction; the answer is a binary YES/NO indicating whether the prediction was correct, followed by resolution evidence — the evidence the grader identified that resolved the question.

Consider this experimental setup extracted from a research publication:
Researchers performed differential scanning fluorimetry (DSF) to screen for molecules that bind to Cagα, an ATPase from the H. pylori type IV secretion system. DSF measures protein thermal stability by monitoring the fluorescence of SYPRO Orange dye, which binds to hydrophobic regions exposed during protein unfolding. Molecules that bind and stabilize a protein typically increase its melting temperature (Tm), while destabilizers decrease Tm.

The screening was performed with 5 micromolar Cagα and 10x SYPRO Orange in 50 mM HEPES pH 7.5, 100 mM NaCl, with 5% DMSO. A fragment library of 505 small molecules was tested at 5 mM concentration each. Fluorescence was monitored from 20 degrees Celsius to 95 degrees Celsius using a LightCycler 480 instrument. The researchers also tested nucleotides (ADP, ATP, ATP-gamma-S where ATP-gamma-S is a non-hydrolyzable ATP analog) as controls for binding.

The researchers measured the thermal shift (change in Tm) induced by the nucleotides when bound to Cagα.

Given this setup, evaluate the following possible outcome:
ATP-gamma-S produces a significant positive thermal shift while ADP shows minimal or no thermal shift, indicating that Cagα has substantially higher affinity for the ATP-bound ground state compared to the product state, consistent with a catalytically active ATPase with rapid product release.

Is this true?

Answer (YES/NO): NO